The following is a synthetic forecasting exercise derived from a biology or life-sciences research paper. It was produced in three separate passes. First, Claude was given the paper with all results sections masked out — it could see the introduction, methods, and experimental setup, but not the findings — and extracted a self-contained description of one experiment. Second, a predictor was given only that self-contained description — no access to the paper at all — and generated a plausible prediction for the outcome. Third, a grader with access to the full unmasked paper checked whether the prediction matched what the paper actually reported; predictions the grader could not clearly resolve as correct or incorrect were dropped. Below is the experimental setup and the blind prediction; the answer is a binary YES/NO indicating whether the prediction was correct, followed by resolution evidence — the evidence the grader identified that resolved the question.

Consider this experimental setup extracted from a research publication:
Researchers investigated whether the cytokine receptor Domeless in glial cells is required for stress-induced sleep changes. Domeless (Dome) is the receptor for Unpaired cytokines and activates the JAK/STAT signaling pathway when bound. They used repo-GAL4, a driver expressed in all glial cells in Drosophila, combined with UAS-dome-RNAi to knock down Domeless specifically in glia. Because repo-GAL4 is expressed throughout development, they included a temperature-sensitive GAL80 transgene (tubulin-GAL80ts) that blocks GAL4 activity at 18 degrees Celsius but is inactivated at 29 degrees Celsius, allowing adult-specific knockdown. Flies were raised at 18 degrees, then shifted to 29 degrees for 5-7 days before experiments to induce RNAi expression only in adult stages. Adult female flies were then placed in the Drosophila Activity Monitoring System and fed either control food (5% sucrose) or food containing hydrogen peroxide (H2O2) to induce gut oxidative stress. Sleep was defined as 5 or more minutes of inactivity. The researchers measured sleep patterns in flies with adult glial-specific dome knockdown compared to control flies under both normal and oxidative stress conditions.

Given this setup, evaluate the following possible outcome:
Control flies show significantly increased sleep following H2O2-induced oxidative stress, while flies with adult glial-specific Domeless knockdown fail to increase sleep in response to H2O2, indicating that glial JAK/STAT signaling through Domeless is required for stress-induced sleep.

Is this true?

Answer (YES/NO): YES